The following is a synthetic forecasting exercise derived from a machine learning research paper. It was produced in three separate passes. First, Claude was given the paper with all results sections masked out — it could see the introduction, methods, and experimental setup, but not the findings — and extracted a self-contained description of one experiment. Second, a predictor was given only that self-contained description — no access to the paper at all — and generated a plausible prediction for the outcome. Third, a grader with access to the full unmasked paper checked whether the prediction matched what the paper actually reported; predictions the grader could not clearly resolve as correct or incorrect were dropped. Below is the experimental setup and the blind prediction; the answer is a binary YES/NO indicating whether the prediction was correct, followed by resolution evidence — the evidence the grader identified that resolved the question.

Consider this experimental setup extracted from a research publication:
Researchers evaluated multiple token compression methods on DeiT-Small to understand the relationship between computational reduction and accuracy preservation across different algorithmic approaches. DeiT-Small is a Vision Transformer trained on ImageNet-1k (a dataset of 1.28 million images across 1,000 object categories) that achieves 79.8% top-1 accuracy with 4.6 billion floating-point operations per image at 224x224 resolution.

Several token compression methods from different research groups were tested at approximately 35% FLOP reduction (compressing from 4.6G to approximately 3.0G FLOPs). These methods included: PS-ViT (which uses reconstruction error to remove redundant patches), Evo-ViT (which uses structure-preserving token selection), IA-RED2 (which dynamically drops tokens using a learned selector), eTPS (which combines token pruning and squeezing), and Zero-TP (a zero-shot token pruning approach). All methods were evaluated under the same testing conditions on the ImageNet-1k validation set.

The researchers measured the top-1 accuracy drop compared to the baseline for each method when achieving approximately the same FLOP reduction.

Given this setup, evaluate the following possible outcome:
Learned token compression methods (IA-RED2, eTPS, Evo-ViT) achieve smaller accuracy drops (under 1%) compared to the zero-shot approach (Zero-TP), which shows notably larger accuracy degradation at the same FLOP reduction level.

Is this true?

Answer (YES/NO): NO